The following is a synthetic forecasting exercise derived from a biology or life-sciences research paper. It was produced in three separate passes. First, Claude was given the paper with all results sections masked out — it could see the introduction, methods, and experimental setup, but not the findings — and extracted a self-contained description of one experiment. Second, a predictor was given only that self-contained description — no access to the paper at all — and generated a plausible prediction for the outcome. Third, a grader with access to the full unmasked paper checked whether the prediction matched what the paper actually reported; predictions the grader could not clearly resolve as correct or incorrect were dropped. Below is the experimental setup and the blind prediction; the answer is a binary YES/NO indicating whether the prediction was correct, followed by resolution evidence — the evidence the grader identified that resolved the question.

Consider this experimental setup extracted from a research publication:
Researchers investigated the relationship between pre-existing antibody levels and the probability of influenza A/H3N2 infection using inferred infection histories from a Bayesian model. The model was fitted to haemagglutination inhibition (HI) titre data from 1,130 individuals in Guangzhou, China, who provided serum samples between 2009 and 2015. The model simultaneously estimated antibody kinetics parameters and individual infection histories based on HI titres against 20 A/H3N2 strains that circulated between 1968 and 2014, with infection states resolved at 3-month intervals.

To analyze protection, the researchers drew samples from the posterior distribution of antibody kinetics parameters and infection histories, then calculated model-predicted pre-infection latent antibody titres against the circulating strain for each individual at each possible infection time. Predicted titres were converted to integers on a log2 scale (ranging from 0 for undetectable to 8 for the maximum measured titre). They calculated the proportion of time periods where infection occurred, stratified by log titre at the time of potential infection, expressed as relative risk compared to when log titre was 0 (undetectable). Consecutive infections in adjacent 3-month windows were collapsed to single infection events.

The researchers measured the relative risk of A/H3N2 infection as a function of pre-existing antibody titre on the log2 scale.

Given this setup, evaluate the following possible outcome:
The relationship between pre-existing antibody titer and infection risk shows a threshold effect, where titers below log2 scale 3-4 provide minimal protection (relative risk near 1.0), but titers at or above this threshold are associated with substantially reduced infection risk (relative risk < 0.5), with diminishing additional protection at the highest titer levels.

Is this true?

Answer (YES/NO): NO